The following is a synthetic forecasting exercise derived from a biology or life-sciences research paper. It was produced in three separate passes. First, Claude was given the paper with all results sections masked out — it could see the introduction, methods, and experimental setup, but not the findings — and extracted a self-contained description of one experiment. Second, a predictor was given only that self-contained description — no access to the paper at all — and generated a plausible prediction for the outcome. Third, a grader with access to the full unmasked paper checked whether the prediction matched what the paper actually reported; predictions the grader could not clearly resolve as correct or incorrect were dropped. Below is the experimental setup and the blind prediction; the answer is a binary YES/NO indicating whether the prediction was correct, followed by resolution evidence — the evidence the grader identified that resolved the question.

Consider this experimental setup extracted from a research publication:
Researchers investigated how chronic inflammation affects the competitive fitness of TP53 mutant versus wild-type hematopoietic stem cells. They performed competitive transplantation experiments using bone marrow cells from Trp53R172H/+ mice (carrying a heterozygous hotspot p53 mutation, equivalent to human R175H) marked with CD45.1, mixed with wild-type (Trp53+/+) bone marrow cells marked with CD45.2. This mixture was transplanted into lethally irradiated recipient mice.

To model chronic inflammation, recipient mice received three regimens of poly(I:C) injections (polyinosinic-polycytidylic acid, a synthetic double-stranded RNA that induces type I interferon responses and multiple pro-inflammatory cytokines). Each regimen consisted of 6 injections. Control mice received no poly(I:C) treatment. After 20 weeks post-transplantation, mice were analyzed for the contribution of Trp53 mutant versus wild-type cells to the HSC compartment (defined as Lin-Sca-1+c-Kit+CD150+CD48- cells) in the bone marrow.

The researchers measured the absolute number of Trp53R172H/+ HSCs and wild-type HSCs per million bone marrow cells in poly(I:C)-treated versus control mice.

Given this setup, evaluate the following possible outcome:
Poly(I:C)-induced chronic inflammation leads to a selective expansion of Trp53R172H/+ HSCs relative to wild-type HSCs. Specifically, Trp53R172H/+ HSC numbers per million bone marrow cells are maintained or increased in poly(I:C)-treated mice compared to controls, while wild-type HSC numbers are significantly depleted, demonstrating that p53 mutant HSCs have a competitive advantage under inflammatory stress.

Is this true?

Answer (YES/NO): YES